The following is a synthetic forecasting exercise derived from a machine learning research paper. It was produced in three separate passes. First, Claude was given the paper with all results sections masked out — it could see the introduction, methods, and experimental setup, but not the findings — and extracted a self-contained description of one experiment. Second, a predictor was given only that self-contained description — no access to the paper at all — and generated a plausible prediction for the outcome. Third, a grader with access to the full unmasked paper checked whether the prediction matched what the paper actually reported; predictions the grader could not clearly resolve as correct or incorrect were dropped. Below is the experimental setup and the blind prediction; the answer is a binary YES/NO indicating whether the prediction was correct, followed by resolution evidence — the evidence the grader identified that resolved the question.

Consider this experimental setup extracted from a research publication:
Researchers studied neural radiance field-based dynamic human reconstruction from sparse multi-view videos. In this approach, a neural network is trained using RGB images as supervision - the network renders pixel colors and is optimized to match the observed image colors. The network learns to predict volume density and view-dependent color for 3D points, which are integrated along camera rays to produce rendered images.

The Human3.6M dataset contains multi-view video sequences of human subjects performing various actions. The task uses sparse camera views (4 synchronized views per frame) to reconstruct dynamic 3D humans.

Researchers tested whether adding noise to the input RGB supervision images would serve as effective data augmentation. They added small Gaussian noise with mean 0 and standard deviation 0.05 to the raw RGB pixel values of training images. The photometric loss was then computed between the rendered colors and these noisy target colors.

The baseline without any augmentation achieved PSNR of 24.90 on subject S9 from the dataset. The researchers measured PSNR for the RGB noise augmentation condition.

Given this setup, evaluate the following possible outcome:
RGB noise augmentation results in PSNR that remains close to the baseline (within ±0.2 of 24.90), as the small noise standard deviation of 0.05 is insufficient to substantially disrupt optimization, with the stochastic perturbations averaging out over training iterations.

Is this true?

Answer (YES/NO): NO